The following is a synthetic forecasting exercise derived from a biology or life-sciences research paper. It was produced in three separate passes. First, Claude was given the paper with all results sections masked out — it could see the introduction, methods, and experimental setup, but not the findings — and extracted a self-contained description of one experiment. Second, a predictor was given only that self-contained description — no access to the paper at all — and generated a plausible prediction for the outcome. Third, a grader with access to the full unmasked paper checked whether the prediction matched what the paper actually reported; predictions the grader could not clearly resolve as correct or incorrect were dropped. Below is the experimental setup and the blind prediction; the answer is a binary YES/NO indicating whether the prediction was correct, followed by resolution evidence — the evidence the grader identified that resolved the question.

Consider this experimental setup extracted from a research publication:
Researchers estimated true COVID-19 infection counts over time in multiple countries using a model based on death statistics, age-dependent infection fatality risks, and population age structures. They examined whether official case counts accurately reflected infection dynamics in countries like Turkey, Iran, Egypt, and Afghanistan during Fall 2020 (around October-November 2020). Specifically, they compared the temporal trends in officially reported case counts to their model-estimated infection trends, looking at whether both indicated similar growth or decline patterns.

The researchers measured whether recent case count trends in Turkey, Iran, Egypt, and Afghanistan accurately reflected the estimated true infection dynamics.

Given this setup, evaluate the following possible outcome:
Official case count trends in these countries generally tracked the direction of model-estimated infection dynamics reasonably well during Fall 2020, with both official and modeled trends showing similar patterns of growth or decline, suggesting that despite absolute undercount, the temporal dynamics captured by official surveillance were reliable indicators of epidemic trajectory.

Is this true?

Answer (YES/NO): NO